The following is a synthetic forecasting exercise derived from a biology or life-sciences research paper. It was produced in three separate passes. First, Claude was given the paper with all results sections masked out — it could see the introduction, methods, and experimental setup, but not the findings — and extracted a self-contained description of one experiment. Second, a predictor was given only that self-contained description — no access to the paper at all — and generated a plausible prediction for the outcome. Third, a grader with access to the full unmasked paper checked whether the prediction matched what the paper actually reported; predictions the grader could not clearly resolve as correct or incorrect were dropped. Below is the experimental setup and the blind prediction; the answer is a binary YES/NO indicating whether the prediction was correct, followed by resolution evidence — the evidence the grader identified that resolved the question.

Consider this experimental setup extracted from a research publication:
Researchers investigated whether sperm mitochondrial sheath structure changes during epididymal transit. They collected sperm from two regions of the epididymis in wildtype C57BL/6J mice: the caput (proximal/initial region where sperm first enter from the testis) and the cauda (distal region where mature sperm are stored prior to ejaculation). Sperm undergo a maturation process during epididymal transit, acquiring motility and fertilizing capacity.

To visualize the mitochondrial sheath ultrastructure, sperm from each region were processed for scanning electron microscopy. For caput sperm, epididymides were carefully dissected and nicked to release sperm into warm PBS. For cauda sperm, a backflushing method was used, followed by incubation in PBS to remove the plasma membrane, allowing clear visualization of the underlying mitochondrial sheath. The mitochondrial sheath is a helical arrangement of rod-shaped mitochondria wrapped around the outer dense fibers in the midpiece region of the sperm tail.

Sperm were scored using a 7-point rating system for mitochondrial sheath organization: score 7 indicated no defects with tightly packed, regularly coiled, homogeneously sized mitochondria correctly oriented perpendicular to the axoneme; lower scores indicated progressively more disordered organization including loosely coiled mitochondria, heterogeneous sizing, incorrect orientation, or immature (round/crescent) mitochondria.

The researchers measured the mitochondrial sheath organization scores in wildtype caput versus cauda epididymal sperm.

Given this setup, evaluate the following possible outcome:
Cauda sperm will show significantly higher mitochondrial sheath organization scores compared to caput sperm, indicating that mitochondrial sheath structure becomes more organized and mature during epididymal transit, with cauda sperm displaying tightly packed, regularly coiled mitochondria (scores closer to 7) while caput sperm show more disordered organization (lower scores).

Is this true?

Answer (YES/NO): YES